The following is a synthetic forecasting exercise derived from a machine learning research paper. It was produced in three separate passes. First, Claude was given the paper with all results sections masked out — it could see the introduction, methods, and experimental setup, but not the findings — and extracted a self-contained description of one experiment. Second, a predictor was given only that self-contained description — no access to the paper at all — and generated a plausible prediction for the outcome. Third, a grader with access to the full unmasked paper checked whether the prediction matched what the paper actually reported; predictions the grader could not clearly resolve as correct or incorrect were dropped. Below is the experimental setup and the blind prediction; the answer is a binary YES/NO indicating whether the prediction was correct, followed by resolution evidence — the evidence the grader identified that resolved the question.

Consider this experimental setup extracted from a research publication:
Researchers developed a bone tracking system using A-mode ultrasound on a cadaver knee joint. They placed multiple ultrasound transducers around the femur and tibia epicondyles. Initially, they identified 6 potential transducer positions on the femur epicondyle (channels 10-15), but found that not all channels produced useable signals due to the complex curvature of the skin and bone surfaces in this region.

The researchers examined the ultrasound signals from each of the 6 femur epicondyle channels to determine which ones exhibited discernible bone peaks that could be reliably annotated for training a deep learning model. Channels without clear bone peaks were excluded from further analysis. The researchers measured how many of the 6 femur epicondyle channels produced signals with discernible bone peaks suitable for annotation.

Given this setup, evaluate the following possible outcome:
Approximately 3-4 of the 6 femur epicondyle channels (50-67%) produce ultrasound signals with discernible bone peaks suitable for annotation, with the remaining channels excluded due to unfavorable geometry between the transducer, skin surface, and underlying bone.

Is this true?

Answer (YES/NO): YES